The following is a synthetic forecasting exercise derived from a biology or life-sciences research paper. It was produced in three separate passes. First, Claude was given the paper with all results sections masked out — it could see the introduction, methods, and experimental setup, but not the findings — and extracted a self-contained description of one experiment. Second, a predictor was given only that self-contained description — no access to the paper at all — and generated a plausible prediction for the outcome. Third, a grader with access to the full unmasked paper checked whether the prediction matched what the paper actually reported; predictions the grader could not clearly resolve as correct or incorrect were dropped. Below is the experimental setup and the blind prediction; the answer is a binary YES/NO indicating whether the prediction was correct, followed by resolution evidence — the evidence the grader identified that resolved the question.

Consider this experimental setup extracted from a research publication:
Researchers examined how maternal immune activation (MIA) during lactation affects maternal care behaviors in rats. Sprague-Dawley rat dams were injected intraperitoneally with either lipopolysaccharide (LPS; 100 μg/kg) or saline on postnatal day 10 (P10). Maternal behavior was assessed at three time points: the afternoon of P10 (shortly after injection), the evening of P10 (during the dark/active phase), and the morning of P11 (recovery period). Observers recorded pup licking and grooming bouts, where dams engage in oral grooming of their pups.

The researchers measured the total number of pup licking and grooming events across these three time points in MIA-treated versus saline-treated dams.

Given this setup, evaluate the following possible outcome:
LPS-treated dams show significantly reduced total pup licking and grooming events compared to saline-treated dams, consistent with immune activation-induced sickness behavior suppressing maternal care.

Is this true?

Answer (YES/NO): NO